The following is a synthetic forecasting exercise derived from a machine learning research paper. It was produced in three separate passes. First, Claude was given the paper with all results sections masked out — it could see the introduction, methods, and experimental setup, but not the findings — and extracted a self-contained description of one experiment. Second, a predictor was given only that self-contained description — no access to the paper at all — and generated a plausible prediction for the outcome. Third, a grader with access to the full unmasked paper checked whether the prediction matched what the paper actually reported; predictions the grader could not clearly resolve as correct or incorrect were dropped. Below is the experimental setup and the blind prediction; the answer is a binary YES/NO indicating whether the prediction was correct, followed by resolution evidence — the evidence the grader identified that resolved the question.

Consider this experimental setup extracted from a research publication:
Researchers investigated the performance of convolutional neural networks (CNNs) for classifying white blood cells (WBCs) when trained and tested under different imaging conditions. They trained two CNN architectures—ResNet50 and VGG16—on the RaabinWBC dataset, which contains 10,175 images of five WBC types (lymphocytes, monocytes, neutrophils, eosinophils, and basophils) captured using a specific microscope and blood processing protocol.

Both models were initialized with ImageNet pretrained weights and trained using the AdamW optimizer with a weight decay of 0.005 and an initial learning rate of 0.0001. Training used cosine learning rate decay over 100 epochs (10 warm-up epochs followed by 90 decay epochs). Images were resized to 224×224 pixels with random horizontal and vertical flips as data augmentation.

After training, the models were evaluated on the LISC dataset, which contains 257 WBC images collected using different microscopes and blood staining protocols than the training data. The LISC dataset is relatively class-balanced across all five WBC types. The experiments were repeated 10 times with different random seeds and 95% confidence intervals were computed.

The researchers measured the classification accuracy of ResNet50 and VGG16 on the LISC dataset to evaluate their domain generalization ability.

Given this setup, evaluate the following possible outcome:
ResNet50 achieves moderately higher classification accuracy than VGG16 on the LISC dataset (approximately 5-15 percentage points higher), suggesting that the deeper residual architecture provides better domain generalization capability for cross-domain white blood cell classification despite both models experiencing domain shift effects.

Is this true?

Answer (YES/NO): NO